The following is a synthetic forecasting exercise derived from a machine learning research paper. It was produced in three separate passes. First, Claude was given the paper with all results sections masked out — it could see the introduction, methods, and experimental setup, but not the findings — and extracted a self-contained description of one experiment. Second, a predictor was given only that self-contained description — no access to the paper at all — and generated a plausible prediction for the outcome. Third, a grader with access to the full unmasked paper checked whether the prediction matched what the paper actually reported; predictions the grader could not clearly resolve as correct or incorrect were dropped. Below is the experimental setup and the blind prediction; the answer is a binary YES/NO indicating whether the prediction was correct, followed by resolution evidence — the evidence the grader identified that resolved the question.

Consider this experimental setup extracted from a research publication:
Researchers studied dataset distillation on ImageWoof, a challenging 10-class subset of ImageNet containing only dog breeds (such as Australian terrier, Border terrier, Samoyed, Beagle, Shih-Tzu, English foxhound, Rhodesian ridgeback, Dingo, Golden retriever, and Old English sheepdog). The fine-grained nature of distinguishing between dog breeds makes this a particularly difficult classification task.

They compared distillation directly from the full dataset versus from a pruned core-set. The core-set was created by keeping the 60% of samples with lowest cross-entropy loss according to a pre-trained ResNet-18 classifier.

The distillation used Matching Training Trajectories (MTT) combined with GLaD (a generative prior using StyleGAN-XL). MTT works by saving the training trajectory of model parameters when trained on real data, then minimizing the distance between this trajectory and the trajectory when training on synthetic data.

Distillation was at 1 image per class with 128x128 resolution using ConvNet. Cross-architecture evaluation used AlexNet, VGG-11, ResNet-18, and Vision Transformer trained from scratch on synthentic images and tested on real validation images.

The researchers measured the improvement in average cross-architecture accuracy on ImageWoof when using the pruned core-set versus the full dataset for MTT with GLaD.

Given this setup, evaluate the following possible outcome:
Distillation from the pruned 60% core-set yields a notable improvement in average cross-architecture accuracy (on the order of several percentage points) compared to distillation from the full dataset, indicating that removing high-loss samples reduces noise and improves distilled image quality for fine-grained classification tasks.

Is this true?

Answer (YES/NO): YES